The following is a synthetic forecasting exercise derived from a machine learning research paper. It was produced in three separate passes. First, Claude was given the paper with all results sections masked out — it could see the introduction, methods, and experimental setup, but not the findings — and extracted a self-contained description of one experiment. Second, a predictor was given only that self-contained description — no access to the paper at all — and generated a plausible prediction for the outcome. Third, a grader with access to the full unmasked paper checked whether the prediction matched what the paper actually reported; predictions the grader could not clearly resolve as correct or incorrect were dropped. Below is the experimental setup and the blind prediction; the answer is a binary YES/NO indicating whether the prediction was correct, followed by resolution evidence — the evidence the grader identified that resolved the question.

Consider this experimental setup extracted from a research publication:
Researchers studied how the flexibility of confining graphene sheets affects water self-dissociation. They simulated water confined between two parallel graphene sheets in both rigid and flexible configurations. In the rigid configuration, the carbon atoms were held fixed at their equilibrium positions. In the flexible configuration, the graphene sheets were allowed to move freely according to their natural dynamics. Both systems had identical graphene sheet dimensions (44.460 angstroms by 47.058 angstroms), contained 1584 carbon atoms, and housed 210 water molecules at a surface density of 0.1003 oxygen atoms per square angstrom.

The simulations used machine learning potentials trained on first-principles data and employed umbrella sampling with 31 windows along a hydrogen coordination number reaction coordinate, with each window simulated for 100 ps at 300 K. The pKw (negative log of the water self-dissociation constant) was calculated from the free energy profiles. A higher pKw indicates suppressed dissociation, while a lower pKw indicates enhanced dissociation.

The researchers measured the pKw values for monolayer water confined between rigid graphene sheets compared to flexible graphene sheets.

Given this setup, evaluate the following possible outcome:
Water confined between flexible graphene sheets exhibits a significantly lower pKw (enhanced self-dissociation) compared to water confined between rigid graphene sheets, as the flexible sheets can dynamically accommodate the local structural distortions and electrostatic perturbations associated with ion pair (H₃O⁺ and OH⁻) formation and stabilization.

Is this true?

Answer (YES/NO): NO